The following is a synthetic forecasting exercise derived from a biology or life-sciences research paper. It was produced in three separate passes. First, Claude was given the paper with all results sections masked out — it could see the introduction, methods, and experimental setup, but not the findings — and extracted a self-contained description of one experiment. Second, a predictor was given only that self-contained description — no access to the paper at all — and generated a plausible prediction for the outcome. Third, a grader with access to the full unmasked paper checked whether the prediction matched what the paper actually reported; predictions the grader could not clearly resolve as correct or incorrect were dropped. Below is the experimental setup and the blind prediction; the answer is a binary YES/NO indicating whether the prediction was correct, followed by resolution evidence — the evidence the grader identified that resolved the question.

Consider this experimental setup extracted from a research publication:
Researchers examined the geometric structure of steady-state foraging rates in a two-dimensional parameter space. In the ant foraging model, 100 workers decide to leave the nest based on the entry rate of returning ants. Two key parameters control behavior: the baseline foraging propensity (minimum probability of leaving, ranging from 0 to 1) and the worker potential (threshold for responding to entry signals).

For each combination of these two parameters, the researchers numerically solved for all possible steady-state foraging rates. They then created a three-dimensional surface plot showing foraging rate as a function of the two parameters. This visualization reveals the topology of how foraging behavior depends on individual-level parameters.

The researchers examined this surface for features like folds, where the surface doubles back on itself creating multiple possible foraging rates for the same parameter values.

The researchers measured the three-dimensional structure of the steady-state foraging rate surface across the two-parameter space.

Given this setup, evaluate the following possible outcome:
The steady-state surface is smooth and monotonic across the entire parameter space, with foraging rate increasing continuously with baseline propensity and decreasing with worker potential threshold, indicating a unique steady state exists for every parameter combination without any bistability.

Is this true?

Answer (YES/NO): NO